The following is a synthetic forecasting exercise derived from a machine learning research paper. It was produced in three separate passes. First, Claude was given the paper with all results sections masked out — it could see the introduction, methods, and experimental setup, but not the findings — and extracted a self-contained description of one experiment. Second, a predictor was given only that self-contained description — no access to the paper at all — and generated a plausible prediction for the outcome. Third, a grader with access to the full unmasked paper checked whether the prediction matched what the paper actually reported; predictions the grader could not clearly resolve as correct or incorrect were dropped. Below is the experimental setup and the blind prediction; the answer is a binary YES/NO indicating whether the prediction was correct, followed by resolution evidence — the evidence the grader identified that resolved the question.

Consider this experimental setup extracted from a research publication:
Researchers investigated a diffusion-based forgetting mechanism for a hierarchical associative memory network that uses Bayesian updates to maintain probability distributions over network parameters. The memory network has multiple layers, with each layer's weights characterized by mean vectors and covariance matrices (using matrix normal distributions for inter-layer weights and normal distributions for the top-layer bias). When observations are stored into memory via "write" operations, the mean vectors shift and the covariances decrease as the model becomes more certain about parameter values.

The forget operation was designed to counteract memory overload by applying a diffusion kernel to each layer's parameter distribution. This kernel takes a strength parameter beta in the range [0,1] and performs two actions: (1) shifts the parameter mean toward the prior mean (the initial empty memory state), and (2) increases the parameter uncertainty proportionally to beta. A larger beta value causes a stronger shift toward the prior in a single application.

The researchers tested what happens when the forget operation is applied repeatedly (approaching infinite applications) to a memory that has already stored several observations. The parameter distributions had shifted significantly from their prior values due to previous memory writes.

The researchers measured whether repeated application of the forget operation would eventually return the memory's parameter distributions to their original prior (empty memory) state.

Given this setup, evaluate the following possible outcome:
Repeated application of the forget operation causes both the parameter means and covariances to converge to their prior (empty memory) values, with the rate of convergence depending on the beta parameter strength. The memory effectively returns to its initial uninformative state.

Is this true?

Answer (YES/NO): YES